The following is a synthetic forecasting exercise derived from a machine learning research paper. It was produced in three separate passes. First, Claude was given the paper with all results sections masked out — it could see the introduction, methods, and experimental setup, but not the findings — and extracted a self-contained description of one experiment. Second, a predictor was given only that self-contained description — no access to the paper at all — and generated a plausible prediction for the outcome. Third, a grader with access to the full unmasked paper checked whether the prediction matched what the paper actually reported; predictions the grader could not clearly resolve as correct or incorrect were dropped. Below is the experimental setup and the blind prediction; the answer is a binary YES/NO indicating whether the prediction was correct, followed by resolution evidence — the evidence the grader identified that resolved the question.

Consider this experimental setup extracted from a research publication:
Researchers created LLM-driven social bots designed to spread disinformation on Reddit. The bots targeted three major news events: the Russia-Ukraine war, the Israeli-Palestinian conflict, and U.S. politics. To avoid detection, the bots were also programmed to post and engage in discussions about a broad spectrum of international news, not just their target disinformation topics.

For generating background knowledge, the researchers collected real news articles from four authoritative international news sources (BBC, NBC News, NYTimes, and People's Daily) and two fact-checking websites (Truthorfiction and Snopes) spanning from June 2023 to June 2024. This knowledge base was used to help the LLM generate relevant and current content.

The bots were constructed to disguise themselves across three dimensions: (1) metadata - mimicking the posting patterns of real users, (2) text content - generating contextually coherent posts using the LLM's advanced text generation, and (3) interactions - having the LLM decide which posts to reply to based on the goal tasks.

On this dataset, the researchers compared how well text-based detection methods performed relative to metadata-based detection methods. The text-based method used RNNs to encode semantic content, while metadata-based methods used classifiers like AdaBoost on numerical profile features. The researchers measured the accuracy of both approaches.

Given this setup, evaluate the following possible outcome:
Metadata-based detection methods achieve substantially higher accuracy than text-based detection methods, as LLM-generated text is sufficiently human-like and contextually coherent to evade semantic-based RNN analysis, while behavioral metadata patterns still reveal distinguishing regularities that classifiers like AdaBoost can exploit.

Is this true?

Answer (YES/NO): YES